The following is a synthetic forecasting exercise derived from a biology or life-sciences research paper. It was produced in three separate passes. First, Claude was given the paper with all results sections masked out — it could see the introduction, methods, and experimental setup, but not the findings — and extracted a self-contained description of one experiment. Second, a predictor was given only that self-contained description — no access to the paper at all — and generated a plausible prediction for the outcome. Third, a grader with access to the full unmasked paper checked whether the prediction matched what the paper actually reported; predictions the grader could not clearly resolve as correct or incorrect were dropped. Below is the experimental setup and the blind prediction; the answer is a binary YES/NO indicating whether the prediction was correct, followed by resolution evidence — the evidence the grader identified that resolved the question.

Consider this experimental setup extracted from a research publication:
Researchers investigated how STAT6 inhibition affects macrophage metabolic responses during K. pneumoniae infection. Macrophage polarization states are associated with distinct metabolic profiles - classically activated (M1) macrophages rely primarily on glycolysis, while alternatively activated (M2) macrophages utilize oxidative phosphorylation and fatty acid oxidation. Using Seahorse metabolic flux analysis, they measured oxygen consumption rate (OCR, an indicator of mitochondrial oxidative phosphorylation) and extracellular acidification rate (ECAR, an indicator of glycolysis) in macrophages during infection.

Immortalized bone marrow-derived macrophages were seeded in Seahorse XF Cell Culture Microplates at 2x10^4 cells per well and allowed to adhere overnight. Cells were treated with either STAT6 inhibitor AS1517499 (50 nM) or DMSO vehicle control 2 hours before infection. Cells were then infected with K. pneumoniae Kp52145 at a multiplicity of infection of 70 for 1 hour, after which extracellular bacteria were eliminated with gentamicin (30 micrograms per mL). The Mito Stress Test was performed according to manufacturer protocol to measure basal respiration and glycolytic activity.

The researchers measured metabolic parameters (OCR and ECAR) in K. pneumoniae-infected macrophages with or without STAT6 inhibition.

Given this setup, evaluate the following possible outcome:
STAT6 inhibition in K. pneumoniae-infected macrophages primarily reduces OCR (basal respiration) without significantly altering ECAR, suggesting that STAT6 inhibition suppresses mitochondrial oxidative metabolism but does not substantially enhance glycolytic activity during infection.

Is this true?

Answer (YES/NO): NO